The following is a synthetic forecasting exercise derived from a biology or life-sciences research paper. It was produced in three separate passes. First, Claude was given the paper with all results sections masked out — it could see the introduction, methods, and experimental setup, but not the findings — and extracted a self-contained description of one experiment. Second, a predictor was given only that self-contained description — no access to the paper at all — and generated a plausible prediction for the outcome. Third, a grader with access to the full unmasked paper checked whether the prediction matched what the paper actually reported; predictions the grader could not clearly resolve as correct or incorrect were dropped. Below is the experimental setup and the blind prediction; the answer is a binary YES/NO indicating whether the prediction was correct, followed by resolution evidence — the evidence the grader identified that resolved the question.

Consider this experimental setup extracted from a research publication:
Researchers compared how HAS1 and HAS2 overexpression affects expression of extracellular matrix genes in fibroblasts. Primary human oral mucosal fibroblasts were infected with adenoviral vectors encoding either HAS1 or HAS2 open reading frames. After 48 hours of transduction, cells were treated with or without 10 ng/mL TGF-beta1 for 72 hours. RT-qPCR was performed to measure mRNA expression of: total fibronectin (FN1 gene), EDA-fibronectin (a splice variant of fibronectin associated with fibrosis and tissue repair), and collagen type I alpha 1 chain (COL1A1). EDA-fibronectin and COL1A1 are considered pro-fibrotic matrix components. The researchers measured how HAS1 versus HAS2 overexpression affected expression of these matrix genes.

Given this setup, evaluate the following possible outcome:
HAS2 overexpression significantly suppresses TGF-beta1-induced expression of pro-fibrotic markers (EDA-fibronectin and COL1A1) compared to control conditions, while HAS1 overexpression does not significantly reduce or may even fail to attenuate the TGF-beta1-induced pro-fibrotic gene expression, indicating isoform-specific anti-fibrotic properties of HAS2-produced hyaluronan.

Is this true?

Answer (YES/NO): NO